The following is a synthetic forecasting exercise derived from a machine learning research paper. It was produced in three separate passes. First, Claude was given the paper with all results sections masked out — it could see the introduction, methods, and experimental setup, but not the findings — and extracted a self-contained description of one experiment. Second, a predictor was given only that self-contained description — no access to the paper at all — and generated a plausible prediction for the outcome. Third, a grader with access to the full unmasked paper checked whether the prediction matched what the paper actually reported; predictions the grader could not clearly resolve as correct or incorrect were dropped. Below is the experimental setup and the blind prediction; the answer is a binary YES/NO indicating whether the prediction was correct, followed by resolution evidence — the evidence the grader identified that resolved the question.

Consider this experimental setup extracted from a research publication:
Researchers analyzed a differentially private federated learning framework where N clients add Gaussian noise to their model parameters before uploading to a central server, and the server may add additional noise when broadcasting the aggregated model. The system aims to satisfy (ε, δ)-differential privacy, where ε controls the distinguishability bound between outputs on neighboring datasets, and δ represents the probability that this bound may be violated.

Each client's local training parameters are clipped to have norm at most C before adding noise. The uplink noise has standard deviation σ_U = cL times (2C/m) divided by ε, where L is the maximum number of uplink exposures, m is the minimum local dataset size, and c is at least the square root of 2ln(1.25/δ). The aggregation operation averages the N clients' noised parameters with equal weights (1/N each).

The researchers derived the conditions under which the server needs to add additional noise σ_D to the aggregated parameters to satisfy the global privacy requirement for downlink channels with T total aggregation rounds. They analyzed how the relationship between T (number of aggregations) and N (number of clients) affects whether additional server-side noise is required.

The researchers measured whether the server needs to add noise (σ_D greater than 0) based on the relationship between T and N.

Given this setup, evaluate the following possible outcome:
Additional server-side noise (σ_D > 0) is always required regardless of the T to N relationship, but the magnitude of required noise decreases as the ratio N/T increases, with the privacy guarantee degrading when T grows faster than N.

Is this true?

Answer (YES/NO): NO